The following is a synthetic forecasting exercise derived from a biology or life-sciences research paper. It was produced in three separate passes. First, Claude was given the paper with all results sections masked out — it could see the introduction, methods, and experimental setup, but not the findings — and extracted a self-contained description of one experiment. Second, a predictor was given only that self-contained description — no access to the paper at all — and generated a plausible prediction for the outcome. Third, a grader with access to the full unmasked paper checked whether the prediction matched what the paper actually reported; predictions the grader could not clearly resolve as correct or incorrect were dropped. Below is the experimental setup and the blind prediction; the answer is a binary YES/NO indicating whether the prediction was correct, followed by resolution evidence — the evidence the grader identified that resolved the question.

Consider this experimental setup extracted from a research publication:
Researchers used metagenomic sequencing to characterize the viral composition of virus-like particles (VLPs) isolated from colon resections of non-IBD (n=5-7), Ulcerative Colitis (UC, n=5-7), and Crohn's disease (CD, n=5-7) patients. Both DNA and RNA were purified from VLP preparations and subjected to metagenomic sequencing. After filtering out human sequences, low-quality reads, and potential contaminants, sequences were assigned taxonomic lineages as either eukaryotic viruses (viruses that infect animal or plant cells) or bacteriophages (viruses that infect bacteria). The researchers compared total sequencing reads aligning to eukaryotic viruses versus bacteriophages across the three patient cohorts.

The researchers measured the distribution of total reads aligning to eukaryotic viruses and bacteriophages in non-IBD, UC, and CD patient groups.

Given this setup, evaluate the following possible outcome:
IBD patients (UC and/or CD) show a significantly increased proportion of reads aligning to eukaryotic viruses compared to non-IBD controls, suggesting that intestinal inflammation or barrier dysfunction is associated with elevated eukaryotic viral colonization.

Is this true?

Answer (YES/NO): NO